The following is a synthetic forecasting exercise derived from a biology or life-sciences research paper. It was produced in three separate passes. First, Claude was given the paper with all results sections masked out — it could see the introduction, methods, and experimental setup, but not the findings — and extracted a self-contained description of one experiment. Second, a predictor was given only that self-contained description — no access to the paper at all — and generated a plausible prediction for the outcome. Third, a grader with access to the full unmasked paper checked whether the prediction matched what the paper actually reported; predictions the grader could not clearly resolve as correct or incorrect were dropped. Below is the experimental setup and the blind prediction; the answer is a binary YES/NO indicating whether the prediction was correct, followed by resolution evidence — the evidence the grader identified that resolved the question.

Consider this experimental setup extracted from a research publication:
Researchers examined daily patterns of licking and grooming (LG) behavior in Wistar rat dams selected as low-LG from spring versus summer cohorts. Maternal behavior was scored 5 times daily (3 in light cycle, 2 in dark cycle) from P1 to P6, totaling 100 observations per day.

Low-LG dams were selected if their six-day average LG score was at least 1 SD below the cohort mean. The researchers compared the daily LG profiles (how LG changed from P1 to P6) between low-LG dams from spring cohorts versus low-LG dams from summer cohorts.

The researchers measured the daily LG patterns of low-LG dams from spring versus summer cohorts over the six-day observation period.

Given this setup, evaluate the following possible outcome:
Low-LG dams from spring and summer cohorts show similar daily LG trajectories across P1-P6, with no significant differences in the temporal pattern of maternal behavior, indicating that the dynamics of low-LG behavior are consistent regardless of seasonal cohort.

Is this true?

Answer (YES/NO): NO